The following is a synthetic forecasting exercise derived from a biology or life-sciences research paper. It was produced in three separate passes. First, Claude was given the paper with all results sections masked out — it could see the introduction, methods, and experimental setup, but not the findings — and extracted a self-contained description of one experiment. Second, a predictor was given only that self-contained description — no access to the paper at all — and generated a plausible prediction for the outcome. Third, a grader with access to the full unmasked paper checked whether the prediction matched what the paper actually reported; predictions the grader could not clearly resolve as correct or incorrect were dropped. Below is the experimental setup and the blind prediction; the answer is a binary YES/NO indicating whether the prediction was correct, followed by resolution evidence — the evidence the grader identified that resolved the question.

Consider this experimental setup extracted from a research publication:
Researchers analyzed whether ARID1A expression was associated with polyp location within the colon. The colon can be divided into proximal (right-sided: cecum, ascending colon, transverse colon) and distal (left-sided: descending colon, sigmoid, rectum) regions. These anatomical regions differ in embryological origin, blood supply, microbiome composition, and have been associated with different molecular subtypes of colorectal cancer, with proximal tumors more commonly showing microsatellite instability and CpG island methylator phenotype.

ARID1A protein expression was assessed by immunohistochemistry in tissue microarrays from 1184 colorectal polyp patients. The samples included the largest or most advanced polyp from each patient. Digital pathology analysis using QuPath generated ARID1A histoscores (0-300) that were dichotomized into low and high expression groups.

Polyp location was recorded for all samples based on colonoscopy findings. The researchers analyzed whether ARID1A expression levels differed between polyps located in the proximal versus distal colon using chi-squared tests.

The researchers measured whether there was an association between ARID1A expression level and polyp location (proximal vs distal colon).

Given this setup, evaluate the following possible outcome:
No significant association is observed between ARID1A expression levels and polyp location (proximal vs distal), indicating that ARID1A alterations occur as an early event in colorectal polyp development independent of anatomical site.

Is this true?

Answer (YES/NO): NO